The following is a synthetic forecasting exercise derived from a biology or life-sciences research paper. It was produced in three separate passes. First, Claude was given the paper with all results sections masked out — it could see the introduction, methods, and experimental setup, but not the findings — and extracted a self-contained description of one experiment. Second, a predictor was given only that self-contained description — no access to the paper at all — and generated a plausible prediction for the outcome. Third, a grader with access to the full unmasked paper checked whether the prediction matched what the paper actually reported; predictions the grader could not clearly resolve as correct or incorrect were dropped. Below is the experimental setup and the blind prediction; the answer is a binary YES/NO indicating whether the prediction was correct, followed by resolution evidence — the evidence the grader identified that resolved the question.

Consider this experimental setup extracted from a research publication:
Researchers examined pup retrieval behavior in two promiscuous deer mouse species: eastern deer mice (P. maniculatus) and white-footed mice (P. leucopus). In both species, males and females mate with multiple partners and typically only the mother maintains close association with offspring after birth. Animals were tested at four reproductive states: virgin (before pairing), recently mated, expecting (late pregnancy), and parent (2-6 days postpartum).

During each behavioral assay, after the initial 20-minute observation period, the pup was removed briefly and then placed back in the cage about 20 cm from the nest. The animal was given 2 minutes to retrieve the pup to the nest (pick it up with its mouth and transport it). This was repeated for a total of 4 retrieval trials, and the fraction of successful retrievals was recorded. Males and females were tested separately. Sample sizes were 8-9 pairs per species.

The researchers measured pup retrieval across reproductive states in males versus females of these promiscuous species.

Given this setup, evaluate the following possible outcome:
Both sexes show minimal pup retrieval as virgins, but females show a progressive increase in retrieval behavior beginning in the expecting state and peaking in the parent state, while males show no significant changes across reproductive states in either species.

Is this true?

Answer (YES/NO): NO